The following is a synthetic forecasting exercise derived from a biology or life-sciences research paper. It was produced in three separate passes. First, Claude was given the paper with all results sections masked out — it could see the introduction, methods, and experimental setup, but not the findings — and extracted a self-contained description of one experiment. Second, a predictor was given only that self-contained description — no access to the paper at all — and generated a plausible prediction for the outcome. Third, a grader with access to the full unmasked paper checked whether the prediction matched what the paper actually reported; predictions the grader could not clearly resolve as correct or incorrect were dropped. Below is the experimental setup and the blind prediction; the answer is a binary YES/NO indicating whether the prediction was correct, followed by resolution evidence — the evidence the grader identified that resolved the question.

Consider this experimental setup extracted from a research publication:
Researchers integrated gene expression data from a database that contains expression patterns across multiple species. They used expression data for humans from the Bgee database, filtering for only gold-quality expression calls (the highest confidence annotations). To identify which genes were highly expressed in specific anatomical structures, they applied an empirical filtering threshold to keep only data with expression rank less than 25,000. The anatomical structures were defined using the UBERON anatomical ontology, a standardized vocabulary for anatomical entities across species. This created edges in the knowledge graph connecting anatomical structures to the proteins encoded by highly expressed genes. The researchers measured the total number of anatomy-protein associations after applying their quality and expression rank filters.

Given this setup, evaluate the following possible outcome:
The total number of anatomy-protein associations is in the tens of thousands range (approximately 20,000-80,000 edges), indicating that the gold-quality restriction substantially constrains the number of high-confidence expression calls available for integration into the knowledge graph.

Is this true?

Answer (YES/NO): NO